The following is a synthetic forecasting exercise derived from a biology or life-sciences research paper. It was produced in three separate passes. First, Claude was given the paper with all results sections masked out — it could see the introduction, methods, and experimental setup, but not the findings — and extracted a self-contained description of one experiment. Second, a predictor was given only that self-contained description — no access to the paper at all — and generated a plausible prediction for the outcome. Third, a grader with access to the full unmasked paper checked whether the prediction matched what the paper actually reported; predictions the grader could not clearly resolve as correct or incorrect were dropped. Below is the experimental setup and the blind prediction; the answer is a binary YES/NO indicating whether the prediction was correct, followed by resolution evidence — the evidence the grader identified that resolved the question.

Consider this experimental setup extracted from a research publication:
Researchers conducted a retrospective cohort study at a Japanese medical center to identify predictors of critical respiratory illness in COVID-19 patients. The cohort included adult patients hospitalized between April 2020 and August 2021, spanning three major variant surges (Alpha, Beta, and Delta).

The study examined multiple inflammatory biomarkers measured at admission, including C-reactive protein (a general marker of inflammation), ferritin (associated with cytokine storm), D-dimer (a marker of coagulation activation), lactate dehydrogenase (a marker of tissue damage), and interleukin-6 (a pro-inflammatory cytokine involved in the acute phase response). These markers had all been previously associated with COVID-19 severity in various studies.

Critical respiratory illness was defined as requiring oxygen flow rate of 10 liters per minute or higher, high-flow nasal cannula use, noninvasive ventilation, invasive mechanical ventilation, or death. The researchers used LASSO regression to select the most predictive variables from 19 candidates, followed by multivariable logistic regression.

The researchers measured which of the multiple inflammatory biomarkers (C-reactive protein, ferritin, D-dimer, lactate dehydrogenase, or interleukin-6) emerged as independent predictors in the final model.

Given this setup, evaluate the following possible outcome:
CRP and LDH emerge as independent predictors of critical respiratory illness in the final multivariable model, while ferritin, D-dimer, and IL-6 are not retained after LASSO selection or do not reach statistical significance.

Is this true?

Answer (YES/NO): NO